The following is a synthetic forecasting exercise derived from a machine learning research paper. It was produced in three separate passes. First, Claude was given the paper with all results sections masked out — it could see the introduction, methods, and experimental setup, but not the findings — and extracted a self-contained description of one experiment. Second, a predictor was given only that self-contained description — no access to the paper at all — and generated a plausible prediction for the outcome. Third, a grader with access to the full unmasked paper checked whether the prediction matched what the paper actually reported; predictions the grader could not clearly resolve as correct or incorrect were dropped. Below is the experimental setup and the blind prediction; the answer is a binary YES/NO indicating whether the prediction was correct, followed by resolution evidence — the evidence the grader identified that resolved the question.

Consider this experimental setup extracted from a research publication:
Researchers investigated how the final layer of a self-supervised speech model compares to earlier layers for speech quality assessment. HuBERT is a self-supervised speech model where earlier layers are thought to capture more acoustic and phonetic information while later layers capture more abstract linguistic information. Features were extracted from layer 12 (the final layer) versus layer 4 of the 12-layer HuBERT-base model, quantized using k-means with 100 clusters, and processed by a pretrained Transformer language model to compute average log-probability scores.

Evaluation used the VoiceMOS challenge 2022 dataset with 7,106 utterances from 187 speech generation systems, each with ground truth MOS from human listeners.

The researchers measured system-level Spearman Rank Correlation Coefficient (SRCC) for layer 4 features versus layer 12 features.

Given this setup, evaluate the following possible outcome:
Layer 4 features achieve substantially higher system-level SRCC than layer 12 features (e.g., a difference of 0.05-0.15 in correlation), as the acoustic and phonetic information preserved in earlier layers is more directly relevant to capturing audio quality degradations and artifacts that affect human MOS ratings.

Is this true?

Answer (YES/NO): YES